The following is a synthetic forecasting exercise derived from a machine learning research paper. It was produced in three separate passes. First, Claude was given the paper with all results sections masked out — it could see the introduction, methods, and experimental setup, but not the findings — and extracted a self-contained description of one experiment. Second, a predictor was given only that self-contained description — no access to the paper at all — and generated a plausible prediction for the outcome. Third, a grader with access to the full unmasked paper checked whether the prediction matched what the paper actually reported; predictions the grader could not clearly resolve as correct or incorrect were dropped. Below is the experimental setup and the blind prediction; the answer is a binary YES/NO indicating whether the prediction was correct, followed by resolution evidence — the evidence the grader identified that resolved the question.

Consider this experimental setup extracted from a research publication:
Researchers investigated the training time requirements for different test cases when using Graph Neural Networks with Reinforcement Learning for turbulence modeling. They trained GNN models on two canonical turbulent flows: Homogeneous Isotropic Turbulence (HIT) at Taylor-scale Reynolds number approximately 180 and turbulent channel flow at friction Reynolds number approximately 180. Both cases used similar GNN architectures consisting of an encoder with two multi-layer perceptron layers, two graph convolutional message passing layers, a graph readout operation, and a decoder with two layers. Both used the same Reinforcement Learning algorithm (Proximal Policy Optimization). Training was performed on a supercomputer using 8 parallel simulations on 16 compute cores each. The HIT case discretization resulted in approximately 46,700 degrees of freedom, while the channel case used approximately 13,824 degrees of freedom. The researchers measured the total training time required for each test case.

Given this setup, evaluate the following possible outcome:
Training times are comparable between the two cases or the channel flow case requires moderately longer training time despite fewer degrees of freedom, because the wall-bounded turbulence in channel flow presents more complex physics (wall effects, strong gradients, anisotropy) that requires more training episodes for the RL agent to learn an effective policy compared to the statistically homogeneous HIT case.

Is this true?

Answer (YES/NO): YES